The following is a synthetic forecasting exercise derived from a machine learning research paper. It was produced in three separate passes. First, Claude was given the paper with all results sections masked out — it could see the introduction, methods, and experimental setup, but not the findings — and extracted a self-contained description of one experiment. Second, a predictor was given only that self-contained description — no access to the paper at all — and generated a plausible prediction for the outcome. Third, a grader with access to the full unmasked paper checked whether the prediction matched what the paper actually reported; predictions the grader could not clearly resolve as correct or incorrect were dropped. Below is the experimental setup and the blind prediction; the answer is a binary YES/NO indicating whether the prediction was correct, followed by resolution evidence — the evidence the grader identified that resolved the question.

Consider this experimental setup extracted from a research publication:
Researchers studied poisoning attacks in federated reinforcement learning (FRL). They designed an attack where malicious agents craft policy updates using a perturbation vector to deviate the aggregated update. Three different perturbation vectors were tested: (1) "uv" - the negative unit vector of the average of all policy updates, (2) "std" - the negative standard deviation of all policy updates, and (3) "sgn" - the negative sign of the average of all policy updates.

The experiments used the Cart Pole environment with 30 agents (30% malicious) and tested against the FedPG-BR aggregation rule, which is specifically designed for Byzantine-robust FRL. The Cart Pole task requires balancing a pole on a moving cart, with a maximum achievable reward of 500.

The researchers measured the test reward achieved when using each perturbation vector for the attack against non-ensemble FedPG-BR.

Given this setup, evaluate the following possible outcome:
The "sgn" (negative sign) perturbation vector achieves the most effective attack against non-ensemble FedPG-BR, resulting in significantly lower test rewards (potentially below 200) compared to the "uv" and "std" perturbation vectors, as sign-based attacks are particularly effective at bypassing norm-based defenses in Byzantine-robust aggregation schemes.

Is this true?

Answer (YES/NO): YES